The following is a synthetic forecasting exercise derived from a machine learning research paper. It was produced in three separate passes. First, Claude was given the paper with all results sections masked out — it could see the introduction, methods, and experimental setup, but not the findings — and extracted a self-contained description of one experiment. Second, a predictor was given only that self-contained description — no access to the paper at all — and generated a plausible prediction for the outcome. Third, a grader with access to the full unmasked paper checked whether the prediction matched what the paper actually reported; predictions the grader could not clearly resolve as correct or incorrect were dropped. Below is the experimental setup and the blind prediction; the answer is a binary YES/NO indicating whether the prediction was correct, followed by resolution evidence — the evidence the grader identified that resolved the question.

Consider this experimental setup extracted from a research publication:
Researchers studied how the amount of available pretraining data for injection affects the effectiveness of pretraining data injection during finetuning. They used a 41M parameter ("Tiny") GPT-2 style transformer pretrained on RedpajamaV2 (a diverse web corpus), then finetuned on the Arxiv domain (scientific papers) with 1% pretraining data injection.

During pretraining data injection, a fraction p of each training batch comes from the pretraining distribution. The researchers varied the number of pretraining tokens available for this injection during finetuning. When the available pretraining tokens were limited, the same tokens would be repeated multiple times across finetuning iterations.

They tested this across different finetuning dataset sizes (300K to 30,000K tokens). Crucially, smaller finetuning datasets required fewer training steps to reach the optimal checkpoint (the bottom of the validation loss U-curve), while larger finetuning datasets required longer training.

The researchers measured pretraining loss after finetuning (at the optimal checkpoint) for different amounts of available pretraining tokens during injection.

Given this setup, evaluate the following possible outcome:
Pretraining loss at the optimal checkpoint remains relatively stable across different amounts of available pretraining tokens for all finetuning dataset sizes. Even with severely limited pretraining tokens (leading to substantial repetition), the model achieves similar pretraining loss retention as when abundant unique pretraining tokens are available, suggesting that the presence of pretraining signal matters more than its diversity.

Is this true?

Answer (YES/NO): NO